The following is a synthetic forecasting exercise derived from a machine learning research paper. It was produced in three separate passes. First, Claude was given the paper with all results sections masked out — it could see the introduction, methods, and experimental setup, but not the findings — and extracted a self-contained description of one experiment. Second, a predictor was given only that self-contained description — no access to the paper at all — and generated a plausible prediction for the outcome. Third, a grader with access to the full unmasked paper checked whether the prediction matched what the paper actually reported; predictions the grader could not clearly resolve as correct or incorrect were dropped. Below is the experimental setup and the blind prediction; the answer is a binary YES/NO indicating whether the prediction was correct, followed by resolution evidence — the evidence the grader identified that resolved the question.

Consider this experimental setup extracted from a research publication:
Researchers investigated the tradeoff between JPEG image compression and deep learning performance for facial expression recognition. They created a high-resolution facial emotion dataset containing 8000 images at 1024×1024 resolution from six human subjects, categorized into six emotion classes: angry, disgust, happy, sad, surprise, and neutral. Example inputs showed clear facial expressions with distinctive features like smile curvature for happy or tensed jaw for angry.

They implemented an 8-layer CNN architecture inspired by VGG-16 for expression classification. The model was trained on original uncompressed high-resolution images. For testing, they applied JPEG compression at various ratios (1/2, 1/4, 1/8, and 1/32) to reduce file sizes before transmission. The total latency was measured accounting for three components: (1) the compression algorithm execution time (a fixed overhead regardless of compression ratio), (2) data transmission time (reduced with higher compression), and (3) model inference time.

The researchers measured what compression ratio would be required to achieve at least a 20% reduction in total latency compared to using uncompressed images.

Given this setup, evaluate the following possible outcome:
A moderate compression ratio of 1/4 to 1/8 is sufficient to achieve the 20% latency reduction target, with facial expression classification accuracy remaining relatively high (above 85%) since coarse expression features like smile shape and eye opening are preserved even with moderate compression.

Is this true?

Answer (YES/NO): NO